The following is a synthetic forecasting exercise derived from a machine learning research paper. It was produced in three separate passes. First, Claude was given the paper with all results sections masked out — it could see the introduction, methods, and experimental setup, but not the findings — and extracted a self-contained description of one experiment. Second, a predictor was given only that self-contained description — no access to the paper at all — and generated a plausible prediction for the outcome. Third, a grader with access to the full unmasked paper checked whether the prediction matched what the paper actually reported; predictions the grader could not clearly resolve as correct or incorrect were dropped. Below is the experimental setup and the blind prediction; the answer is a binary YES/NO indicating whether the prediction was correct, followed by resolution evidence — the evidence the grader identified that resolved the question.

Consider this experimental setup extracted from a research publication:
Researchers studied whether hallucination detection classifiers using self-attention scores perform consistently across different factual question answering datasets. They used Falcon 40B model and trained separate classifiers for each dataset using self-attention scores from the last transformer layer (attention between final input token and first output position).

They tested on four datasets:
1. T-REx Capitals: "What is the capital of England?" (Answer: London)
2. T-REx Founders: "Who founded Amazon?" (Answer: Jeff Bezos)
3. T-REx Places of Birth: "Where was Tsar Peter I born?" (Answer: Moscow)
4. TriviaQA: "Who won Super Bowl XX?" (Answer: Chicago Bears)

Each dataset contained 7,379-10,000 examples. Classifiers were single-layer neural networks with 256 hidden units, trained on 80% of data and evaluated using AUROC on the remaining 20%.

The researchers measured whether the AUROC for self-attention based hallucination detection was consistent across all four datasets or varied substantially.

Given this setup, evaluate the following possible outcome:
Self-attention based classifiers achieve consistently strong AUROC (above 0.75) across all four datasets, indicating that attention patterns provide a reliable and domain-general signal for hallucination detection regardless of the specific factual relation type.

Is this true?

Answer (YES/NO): NO